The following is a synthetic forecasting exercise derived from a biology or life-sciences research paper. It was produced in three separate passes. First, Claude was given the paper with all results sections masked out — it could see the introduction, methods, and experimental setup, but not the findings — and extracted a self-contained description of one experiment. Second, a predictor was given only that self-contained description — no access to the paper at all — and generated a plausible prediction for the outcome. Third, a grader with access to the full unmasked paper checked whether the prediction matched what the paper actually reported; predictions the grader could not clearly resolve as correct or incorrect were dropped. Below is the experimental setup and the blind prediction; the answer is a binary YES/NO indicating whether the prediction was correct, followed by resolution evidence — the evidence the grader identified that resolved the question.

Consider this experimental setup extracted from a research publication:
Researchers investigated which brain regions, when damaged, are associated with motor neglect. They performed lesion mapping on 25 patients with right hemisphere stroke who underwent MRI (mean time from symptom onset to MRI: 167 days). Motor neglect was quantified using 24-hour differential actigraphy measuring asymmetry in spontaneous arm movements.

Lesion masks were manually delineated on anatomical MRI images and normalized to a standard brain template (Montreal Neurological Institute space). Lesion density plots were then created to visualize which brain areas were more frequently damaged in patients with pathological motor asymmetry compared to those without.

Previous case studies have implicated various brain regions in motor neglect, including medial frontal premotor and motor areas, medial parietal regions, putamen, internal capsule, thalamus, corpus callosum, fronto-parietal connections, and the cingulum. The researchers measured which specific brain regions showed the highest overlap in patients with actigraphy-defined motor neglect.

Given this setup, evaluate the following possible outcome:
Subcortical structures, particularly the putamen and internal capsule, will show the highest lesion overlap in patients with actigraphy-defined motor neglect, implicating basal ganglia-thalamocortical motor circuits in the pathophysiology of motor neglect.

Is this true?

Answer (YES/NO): NO